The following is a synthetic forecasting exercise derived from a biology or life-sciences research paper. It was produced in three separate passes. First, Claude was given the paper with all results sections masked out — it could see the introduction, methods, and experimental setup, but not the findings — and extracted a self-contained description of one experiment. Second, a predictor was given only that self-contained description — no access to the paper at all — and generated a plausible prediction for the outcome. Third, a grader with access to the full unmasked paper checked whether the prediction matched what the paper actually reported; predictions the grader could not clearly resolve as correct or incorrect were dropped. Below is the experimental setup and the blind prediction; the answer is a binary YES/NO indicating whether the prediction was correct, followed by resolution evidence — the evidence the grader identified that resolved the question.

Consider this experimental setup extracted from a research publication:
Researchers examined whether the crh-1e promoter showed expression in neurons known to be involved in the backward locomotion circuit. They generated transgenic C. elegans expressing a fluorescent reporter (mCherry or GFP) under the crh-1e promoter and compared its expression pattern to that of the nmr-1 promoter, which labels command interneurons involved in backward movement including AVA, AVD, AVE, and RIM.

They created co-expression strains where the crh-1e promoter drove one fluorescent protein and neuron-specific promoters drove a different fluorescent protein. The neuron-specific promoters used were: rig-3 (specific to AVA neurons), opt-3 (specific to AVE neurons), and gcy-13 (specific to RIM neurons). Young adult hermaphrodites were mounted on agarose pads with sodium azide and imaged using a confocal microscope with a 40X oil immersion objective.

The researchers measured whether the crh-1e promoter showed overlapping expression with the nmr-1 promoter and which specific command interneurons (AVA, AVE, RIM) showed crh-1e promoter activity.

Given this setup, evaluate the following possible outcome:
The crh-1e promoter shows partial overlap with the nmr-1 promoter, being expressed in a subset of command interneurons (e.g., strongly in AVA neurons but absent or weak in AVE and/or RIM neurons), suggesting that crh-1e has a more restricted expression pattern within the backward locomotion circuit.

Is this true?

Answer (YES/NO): NO